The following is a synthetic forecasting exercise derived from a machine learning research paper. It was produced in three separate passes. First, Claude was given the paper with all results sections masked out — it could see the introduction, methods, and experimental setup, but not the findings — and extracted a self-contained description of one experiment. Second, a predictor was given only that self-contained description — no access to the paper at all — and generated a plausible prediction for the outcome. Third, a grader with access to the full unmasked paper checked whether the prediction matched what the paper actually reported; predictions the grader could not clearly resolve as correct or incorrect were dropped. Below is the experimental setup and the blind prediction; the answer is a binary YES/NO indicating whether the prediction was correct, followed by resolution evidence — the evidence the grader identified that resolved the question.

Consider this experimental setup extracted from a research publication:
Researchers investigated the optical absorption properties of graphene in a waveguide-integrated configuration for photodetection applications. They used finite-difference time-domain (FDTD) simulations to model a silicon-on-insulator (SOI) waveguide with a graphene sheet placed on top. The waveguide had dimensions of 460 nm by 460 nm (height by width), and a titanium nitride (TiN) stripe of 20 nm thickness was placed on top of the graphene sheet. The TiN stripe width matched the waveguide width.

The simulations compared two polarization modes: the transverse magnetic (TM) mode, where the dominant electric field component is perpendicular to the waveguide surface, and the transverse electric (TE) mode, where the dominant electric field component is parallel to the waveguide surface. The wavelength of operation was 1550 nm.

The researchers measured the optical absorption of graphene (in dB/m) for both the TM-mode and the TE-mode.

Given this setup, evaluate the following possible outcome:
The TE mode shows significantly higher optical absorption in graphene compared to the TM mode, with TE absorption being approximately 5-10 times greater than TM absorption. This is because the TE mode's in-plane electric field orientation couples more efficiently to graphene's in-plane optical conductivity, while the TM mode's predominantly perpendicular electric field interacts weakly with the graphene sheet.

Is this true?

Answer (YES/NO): NO